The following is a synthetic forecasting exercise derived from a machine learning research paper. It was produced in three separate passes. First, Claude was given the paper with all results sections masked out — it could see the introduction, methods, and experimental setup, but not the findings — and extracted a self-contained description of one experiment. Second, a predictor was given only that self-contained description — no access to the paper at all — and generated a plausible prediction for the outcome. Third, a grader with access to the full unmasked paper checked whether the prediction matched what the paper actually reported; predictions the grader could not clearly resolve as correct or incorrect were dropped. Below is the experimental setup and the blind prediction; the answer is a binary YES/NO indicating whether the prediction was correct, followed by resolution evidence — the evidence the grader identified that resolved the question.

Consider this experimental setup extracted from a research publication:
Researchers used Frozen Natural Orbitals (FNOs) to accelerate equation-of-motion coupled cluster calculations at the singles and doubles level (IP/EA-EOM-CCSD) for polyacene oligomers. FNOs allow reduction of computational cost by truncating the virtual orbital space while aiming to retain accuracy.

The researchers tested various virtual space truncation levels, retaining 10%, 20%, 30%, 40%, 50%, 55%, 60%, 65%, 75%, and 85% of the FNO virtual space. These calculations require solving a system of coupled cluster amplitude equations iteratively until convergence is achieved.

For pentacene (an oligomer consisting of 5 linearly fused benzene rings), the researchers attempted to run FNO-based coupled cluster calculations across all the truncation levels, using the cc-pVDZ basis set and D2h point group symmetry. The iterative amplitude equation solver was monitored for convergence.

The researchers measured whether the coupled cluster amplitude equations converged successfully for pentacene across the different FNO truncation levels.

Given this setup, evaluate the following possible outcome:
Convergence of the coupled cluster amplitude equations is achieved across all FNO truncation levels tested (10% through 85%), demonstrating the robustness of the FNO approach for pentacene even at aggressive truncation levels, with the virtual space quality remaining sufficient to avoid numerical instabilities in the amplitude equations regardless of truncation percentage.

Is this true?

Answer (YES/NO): NO